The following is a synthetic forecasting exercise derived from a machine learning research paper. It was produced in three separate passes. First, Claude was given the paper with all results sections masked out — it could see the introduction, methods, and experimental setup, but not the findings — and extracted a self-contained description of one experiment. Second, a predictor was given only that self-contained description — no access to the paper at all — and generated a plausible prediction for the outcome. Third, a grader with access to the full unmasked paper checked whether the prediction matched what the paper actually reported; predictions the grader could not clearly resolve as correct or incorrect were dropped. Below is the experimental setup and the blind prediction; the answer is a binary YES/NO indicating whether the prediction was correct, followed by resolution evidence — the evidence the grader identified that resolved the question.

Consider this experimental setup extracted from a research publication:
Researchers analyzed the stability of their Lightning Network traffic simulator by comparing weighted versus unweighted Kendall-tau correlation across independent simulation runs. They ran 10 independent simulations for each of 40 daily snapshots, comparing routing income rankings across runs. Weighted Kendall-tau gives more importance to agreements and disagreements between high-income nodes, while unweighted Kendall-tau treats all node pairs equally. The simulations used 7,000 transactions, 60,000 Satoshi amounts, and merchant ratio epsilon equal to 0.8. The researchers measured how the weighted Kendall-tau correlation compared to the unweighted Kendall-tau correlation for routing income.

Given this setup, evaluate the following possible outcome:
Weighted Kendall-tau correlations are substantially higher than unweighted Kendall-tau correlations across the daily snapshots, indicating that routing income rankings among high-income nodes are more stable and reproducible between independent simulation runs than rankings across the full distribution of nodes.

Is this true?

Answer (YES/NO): YES